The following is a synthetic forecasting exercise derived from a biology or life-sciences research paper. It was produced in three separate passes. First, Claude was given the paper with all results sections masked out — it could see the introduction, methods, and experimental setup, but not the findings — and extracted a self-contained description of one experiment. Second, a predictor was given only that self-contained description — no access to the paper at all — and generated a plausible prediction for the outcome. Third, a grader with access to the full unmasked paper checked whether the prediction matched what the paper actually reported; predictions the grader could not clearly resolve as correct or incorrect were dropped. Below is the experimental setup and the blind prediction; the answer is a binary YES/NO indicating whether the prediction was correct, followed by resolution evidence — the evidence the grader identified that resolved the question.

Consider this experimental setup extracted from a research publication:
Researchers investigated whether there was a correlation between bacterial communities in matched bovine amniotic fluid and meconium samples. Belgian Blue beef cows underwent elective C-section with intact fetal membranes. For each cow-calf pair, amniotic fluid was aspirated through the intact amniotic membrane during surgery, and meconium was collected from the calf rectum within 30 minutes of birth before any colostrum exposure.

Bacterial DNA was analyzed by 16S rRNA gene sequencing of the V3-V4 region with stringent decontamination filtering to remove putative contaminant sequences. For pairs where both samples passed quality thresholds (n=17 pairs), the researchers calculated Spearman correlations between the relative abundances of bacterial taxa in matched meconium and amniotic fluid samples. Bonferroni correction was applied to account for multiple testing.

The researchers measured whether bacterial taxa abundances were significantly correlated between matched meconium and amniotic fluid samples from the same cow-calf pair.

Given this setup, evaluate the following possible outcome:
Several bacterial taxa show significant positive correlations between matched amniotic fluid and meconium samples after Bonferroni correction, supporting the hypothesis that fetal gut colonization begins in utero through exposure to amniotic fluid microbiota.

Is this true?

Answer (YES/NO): NO